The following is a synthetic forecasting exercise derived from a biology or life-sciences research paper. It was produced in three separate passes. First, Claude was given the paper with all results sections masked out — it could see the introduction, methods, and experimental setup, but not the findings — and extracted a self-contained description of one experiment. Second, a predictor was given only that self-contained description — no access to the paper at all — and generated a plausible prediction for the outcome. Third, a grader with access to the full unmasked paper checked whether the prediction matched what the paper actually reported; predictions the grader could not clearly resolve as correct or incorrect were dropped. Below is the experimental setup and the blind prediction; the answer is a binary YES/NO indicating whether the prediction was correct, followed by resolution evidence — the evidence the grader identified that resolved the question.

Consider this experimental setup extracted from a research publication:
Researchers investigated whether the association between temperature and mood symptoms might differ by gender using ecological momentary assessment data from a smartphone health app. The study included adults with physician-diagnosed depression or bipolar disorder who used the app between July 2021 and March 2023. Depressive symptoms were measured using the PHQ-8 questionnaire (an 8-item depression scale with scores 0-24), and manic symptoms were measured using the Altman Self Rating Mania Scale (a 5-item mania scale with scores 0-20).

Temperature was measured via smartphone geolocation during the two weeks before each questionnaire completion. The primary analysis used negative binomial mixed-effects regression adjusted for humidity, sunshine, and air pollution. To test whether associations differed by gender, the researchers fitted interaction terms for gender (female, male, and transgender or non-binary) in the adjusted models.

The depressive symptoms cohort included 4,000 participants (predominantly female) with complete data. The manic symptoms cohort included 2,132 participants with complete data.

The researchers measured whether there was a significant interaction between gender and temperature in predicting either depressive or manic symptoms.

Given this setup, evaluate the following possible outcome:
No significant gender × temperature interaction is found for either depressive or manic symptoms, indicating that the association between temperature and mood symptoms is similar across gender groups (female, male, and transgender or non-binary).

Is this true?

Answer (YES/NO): YES